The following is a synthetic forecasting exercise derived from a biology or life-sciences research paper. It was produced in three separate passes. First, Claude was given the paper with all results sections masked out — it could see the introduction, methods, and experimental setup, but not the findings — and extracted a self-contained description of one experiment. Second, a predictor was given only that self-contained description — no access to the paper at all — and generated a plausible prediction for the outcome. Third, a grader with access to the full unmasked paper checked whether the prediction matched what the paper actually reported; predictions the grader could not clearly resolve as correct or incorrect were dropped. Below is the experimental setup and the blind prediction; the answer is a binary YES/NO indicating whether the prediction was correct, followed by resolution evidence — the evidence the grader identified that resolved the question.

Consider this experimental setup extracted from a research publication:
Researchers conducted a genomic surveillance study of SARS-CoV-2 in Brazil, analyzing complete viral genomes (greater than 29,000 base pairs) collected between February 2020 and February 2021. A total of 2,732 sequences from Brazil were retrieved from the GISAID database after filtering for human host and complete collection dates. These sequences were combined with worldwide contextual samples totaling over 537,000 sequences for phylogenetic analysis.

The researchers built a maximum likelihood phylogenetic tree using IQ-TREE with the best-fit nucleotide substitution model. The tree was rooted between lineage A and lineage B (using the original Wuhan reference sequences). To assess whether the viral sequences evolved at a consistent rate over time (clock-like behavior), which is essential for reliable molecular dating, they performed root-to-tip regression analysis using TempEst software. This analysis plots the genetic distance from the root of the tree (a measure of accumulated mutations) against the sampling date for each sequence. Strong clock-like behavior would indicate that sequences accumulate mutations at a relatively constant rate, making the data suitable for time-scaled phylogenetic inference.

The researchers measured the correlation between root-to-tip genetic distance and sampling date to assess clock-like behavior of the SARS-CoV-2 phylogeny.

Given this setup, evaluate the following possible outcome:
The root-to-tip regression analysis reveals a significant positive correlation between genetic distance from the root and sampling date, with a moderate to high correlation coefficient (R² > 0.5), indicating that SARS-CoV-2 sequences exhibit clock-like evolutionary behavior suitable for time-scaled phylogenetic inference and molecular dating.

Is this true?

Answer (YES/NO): YES